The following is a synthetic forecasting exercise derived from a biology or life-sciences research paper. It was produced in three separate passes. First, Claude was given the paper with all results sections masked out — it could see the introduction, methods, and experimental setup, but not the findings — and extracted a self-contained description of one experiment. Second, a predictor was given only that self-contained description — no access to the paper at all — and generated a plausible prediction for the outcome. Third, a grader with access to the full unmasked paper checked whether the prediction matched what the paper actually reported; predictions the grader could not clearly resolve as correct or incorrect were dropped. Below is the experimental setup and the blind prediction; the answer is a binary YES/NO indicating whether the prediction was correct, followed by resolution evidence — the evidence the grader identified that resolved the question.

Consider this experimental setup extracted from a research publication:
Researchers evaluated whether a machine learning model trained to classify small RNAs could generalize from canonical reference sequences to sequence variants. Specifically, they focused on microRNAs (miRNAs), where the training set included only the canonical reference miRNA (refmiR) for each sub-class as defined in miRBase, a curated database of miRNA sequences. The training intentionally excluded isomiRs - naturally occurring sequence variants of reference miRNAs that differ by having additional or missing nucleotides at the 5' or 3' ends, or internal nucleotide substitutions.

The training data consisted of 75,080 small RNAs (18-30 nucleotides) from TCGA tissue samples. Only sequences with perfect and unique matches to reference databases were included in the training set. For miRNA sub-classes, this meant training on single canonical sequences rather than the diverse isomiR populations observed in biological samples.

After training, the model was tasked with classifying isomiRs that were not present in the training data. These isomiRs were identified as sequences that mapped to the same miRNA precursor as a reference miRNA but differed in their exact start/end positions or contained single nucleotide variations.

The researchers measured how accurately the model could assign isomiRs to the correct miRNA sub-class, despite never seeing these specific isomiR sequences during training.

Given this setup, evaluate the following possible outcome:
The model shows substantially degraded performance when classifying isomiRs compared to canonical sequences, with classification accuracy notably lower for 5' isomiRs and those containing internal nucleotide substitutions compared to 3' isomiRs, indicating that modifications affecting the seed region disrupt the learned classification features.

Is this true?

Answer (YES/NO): NO